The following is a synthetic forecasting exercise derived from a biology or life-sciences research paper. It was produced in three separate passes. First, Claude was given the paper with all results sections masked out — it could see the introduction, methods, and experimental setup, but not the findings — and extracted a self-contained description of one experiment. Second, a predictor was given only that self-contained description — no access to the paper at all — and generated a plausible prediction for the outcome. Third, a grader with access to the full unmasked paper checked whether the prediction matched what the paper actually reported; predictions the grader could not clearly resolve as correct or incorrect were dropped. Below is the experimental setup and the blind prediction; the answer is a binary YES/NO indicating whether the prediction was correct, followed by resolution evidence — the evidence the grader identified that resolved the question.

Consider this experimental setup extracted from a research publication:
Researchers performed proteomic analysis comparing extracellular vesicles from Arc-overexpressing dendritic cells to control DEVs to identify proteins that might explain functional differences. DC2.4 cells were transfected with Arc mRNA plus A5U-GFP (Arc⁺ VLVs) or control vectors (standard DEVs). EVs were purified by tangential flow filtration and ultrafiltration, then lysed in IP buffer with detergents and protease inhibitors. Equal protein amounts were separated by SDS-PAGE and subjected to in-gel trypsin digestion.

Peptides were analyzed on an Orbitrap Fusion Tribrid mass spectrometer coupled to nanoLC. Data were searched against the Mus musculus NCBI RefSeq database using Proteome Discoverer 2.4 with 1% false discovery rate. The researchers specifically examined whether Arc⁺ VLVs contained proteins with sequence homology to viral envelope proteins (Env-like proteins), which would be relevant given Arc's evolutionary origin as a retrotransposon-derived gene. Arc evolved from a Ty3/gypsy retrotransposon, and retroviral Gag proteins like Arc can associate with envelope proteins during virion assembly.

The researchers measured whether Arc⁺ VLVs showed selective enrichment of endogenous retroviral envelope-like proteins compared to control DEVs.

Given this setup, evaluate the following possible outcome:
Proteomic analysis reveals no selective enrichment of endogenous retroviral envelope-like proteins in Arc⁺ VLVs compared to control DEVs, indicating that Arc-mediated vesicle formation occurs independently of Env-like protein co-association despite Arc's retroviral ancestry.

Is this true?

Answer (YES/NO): NO